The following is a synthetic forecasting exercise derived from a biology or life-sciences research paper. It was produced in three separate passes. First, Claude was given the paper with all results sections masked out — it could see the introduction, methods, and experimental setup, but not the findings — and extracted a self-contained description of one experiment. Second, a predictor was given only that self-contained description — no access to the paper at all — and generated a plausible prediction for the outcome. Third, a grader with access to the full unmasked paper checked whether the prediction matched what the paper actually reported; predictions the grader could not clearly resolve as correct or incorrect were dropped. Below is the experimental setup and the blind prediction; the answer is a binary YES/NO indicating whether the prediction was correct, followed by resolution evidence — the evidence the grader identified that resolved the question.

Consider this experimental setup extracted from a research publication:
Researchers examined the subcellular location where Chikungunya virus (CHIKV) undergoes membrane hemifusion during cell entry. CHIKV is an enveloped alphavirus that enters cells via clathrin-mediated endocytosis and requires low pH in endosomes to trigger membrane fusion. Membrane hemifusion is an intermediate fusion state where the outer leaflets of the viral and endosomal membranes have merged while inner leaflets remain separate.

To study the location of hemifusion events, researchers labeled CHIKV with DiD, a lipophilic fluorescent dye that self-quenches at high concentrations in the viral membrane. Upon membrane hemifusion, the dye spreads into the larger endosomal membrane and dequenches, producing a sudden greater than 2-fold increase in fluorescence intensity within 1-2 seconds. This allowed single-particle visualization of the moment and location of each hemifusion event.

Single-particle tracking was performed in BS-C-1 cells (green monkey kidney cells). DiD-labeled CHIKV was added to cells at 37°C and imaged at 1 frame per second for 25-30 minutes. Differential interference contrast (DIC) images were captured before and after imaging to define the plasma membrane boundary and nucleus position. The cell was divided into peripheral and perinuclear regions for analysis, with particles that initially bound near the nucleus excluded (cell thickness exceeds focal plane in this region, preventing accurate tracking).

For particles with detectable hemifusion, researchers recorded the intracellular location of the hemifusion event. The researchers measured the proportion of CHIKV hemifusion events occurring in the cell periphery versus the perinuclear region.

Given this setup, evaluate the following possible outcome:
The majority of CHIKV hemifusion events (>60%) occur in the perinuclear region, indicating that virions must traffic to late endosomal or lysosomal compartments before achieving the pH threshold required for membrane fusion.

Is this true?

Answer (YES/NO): NO